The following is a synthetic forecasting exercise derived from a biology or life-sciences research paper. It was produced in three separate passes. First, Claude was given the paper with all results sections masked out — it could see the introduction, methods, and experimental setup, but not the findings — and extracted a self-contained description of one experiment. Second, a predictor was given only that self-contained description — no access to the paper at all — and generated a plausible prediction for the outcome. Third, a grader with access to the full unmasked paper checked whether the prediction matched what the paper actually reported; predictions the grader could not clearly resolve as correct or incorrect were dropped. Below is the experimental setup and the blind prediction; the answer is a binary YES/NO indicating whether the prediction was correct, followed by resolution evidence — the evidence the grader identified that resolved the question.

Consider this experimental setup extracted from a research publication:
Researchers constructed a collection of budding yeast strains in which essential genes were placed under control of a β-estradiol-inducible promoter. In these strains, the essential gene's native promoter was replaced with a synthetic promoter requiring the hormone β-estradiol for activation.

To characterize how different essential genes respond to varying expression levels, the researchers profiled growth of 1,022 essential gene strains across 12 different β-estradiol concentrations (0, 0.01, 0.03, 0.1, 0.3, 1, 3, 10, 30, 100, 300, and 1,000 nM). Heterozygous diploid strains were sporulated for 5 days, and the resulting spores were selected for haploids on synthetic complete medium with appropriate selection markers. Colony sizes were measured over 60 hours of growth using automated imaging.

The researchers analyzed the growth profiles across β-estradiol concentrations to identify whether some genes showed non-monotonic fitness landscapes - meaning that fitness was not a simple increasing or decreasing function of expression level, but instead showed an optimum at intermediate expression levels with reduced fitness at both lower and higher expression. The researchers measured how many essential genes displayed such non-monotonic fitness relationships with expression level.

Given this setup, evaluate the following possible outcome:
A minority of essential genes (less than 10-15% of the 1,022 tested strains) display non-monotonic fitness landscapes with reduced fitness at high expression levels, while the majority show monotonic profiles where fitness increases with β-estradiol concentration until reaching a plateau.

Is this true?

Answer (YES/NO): YES